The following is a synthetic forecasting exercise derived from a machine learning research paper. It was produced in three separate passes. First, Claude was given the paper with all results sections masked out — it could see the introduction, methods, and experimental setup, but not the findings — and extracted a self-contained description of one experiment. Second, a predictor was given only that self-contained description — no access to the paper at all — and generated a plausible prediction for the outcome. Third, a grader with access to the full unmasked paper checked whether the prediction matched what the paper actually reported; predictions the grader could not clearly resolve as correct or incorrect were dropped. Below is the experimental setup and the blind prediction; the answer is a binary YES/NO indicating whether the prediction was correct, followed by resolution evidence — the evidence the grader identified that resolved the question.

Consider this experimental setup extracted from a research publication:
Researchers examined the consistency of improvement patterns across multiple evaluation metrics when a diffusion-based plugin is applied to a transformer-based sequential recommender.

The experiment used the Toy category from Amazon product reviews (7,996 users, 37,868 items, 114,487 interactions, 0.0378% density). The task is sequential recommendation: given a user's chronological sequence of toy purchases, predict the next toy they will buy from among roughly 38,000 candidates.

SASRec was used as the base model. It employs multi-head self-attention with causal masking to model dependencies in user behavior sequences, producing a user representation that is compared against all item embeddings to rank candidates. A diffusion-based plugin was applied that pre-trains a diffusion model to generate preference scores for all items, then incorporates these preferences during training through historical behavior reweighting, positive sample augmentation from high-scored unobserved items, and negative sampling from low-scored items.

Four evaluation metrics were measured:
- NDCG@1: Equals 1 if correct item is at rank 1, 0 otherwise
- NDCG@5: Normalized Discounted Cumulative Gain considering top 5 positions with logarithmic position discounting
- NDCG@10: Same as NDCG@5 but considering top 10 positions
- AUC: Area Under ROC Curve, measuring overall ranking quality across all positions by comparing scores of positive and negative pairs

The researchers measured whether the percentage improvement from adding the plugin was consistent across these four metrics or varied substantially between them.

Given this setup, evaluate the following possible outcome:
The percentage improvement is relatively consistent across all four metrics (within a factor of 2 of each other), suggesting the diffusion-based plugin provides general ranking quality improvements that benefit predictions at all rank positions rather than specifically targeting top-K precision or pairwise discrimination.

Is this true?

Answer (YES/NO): NO